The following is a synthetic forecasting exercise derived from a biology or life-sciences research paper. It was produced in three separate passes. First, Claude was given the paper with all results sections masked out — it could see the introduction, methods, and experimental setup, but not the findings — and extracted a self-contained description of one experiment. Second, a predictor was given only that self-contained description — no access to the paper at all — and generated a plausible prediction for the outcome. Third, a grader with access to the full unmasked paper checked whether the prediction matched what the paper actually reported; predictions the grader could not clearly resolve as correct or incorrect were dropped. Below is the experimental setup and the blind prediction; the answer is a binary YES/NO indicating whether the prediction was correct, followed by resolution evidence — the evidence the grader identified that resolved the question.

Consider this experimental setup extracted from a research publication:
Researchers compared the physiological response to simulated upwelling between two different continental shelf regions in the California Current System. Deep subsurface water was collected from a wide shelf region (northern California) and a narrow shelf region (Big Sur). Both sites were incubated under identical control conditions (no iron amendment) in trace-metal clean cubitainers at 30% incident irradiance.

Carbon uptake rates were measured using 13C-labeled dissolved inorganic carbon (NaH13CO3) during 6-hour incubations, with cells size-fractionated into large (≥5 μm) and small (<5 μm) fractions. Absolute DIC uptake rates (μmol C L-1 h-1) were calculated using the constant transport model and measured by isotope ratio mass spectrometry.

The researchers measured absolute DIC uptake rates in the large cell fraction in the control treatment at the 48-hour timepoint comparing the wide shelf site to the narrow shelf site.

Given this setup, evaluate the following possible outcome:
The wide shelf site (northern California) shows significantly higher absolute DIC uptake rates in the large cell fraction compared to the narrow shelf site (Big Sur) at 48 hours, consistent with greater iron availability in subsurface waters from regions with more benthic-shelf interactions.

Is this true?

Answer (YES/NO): NO